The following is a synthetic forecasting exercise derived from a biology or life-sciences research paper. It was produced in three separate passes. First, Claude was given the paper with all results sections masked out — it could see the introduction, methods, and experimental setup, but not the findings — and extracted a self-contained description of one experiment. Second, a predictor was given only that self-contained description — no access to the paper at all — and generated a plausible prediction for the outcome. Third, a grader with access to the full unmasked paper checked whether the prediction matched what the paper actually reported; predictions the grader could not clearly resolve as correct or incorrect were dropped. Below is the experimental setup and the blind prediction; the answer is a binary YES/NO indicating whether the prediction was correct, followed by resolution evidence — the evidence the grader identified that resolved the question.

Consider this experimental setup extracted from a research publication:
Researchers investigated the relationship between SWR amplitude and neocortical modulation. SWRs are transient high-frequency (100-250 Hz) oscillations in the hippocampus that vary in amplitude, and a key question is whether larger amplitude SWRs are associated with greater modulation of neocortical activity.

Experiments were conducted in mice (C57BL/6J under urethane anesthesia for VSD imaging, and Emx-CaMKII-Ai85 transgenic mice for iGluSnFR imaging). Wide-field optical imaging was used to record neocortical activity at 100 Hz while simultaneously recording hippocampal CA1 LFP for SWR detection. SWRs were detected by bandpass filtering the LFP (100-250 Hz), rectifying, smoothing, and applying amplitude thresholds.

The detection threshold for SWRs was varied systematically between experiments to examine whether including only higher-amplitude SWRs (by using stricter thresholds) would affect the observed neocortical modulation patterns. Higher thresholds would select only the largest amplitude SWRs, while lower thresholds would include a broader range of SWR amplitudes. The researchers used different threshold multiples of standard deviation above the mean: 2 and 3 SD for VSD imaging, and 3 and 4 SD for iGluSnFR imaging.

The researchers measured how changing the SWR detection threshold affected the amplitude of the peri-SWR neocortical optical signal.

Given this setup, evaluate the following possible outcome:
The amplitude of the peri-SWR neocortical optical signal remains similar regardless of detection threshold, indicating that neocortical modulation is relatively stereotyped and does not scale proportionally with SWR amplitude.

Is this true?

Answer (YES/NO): YES